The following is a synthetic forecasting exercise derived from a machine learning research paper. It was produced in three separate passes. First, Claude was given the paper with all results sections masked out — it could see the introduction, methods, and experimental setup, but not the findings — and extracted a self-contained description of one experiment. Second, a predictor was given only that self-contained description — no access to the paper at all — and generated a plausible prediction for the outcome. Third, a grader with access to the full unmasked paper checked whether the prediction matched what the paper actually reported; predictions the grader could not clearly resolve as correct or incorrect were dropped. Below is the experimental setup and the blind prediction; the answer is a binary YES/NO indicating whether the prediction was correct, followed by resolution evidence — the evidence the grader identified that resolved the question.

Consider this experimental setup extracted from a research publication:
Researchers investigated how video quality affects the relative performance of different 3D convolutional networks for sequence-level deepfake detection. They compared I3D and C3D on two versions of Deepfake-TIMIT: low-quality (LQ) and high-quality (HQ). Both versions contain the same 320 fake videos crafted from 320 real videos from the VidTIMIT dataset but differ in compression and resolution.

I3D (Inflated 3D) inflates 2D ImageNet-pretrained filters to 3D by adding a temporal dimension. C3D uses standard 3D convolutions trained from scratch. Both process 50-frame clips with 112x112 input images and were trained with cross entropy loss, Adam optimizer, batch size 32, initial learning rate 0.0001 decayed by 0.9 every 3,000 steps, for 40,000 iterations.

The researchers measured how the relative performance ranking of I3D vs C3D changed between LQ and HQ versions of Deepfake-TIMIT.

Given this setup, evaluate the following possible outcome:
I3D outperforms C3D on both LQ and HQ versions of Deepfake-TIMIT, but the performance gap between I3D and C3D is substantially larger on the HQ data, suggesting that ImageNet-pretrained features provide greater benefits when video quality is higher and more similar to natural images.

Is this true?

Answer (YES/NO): YES